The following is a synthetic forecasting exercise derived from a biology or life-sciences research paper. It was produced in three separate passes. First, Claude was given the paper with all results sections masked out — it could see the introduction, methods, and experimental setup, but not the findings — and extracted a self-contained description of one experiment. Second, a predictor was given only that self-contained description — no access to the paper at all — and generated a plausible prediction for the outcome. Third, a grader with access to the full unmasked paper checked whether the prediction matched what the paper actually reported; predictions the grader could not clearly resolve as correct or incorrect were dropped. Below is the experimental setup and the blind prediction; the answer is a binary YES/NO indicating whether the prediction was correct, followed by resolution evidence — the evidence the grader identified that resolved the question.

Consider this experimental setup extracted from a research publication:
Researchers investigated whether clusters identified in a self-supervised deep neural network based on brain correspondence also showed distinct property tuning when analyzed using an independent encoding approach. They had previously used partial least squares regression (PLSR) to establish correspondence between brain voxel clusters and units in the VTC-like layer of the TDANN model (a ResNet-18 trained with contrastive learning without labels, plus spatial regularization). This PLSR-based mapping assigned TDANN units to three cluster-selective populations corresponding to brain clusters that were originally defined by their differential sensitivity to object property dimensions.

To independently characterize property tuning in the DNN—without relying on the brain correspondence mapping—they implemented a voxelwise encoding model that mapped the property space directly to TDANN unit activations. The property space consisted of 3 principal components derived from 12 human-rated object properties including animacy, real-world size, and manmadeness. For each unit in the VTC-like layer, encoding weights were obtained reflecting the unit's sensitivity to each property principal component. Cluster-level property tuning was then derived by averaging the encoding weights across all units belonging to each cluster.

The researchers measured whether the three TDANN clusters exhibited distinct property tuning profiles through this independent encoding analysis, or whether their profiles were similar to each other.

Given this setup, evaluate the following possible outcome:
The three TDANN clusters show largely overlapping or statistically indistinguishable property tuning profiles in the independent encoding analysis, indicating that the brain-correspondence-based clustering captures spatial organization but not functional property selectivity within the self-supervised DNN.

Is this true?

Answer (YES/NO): NO